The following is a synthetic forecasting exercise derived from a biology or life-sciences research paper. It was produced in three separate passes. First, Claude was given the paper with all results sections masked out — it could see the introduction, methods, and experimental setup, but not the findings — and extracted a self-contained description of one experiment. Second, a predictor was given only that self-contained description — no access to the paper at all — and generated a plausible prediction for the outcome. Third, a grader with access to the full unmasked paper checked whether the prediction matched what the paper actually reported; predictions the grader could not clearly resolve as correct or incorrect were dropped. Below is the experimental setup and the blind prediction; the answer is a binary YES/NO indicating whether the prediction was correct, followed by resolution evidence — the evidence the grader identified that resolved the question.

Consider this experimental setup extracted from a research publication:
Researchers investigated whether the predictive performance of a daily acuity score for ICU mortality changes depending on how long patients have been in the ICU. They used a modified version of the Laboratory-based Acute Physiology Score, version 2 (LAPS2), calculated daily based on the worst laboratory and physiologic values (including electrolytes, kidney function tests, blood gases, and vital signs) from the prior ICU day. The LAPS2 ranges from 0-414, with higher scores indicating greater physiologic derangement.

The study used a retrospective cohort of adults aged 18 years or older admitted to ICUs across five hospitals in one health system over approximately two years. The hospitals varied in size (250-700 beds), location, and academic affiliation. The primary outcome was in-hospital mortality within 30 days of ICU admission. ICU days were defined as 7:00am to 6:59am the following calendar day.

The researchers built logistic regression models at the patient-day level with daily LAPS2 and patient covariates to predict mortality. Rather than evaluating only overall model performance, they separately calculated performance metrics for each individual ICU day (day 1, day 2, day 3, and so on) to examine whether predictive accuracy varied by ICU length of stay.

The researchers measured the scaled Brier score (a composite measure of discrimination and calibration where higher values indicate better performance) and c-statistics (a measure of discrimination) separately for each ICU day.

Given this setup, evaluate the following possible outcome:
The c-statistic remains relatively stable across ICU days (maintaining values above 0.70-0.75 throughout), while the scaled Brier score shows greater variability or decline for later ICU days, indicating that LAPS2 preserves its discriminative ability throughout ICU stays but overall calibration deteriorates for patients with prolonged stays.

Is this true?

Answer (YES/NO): NO